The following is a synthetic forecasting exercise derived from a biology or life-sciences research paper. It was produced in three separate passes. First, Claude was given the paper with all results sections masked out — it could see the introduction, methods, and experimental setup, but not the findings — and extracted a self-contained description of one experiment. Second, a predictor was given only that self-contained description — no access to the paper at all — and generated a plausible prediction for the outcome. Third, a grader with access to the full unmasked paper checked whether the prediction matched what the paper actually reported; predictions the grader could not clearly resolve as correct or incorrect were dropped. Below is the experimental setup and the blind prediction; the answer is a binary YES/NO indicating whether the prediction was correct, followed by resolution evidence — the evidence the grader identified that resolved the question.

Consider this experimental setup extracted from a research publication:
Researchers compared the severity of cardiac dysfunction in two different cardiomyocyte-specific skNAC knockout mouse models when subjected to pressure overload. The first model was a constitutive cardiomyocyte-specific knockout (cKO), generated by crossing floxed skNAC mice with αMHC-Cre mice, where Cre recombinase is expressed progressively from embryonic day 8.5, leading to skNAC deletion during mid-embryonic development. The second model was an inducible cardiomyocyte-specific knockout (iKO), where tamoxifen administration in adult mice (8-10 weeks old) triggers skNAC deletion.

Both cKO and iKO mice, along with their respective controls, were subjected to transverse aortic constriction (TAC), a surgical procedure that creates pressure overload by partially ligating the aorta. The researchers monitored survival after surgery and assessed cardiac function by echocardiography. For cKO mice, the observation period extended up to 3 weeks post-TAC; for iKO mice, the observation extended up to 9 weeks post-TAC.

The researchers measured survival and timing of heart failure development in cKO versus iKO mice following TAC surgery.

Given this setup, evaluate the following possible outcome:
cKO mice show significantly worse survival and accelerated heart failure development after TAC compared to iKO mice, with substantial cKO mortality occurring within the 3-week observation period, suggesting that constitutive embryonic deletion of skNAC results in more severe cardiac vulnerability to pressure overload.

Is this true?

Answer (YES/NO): NO